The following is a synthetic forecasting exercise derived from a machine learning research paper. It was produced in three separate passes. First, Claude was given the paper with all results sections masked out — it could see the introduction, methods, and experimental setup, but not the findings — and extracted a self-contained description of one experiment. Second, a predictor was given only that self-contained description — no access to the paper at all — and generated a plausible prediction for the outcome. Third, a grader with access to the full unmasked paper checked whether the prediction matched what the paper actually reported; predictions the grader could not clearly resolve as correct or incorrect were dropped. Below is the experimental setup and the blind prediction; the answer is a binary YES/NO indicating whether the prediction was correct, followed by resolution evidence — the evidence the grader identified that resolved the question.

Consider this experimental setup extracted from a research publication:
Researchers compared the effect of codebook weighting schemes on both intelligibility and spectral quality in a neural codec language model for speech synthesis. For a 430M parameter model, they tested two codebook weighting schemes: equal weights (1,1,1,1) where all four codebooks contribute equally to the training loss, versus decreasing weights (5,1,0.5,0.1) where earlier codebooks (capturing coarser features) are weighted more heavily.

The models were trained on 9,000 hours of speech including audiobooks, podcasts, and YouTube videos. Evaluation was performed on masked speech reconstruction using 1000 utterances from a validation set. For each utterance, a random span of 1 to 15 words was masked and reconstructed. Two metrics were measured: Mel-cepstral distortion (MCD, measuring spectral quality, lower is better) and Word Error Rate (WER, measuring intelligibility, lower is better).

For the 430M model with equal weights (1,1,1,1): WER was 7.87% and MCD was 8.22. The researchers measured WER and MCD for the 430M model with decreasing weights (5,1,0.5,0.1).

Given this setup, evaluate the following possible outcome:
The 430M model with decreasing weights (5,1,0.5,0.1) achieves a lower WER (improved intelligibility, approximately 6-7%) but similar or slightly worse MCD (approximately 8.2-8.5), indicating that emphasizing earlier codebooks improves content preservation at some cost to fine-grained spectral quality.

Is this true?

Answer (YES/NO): NO